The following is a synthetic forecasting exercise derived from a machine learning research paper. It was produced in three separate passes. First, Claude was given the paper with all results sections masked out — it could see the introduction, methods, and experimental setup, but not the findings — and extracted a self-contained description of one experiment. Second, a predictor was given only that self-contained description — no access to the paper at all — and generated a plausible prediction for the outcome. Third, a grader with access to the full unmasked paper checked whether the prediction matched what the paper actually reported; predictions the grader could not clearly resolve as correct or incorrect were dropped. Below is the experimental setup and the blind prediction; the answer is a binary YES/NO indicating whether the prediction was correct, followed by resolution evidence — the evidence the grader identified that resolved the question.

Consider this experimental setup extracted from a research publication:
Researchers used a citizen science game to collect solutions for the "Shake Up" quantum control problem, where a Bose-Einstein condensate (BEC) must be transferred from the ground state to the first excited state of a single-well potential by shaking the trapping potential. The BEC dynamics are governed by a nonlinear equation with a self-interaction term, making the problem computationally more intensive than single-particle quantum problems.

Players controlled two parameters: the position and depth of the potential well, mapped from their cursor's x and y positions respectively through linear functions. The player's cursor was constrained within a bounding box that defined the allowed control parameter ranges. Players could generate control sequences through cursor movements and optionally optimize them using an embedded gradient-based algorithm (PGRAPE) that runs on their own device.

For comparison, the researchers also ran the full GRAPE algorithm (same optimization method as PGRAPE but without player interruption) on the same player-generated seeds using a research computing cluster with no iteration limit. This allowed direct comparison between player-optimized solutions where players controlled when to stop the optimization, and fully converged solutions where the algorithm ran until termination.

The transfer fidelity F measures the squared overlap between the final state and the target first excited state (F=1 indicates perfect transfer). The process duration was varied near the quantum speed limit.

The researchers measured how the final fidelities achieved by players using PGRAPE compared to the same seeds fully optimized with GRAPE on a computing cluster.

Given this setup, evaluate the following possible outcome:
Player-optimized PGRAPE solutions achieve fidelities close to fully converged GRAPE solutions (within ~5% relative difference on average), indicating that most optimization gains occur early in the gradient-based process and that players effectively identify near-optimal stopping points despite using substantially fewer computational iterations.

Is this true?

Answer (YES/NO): NO